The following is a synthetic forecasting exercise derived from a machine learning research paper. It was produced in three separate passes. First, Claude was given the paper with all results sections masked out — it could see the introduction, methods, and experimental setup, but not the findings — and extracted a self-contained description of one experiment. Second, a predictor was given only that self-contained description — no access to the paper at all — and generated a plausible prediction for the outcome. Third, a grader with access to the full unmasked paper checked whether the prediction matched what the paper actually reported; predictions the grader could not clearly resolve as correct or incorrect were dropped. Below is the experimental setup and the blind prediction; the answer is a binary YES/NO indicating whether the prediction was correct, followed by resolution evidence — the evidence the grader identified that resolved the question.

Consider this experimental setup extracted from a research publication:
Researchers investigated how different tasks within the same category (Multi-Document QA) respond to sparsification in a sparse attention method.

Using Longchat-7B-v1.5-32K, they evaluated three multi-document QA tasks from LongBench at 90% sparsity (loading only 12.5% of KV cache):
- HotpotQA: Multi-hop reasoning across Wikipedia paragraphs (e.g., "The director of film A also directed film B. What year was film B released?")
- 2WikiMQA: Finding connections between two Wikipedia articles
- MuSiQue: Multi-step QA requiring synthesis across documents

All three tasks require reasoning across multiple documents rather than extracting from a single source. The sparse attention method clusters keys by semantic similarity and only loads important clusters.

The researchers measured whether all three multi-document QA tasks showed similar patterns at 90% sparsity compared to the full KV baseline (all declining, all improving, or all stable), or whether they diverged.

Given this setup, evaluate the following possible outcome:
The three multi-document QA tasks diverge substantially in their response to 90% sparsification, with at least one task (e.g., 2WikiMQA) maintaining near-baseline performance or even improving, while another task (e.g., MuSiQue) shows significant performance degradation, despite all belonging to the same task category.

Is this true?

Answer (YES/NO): NO